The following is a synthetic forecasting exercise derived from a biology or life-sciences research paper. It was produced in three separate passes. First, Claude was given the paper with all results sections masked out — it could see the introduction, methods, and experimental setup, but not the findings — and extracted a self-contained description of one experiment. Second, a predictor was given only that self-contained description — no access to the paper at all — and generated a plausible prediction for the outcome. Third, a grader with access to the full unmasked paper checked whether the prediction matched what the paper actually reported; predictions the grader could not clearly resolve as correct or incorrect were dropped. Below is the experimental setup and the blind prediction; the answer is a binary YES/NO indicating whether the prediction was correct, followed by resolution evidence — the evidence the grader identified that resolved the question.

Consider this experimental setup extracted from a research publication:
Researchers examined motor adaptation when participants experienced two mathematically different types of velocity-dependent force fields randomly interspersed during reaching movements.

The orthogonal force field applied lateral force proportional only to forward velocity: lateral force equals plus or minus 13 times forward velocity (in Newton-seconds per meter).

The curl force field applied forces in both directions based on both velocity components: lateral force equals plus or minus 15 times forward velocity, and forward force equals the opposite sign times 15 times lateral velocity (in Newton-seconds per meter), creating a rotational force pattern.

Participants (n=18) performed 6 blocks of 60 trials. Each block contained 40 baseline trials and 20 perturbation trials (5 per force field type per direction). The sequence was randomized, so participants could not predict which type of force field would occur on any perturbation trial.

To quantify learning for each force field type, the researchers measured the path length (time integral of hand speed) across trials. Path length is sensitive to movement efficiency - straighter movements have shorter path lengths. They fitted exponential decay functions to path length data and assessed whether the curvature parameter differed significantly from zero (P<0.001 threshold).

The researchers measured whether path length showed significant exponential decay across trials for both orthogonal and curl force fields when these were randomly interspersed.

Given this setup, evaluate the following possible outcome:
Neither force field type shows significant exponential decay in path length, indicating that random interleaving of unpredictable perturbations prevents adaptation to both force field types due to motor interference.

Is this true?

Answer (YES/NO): NO